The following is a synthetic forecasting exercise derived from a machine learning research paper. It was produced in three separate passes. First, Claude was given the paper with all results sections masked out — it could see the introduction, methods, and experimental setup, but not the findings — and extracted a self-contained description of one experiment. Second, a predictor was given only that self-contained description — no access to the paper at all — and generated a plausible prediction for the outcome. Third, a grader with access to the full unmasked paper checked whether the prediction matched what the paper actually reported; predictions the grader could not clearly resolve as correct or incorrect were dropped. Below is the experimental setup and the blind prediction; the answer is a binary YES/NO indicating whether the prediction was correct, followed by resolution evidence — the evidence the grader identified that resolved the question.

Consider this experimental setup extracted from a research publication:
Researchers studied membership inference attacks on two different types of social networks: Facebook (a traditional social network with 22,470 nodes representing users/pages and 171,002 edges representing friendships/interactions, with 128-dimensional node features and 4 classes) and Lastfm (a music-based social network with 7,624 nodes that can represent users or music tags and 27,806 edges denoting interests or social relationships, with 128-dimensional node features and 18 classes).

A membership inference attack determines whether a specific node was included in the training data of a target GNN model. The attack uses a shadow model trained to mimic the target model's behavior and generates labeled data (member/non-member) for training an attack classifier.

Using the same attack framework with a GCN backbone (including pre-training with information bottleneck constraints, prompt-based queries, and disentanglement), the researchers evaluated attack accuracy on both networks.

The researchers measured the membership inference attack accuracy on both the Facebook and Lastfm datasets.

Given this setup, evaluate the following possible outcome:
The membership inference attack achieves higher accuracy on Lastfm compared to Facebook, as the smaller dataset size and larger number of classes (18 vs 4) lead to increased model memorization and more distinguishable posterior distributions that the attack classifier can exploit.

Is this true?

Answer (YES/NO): YES